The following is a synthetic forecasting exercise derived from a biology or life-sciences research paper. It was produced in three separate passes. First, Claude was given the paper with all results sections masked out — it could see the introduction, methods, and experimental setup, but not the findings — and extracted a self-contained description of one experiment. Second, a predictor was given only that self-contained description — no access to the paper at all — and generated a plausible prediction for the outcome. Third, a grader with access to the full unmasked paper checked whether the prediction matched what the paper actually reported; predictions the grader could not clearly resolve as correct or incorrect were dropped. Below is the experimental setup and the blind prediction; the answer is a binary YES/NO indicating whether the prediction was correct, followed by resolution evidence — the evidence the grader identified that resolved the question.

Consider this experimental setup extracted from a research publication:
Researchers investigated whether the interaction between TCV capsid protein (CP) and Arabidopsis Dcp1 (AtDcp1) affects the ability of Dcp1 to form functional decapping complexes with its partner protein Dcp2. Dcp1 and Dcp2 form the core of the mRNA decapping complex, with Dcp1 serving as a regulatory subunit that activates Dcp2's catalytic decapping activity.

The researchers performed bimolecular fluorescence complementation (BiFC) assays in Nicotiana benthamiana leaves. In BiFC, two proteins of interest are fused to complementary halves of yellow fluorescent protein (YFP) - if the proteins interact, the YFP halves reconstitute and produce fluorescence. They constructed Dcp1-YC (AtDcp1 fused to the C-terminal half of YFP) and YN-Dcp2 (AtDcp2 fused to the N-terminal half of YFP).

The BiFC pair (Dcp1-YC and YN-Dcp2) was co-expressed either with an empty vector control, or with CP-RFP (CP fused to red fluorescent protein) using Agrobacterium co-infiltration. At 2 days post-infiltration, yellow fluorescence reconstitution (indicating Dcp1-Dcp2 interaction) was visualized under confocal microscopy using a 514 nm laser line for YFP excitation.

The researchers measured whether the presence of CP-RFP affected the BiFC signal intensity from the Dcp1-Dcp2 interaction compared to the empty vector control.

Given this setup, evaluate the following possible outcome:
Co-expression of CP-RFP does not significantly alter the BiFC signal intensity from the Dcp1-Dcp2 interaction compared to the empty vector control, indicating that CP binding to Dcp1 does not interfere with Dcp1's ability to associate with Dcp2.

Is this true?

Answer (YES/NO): NO